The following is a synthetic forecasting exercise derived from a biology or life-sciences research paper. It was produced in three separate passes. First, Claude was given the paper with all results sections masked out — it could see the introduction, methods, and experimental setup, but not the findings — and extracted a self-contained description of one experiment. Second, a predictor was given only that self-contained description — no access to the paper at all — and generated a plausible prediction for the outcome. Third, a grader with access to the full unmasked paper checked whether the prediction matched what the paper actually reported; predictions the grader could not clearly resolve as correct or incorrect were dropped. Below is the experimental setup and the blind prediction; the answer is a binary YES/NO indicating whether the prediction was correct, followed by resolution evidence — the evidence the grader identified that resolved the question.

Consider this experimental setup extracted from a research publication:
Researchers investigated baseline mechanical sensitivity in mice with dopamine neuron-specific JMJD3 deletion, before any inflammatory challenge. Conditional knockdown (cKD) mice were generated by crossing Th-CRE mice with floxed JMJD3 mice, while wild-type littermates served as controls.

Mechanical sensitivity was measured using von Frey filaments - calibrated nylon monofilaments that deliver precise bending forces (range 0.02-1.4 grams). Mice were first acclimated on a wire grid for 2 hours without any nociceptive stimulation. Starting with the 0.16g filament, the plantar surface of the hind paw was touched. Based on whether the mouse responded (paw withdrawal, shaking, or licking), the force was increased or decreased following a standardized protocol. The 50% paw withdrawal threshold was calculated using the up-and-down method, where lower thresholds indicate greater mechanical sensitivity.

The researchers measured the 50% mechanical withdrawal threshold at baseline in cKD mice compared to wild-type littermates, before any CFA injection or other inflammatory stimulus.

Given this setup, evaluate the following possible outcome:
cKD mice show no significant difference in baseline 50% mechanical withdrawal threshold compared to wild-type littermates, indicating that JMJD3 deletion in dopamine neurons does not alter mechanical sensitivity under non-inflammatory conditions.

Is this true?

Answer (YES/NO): YES